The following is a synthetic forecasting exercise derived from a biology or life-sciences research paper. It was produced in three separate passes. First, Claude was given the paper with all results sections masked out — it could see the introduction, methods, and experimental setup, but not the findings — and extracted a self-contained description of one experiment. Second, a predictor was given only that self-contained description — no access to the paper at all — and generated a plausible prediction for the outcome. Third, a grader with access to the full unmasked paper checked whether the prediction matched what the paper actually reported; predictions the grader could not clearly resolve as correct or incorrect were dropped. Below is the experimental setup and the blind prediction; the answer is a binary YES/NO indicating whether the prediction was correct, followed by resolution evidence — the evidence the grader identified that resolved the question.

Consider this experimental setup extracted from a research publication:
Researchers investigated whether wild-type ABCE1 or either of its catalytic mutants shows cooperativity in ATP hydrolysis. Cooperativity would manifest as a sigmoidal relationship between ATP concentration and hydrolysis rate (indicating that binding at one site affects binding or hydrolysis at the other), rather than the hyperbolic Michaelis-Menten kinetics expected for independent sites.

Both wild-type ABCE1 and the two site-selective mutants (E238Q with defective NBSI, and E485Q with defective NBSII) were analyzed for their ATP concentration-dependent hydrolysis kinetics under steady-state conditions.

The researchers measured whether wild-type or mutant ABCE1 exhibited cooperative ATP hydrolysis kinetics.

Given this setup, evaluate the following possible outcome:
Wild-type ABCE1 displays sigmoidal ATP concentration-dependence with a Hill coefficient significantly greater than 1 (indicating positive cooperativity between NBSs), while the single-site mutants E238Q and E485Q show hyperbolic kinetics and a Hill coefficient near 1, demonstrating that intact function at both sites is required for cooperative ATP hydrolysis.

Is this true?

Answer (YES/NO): NO